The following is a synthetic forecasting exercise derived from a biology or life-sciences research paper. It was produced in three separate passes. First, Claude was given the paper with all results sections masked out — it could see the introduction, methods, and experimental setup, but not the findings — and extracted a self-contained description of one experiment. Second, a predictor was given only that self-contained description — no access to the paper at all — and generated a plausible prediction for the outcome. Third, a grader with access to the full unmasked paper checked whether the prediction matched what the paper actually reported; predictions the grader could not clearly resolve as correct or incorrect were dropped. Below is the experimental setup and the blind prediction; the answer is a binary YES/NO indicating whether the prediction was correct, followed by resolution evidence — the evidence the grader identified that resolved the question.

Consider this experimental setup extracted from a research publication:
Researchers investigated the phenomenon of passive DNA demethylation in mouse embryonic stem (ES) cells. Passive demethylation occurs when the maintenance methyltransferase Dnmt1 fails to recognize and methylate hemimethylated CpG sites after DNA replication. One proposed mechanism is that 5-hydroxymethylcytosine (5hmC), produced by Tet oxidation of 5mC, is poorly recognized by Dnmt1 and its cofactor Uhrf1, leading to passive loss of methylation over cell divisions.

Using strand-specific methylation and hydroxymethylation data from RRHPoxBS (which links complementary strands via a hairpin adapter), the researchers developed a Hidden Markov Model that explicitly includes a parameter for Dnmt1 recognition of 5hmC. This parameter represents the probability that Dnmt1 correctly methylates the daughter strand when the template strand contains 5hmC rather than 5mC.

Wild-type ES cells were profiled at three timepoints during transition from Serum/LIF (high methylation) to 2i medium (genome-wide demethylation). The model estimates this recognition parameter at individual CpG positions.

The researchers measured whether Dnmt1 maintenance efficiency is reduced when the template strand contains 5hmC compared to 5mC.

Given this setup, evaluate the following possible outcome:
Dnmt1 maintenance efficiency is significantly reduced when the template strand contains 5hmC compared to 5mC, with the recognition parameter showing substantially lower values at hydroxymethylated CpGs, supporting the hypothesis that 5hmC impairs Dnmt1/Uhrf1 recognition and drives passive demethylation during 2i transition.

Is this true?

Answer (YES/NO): YES